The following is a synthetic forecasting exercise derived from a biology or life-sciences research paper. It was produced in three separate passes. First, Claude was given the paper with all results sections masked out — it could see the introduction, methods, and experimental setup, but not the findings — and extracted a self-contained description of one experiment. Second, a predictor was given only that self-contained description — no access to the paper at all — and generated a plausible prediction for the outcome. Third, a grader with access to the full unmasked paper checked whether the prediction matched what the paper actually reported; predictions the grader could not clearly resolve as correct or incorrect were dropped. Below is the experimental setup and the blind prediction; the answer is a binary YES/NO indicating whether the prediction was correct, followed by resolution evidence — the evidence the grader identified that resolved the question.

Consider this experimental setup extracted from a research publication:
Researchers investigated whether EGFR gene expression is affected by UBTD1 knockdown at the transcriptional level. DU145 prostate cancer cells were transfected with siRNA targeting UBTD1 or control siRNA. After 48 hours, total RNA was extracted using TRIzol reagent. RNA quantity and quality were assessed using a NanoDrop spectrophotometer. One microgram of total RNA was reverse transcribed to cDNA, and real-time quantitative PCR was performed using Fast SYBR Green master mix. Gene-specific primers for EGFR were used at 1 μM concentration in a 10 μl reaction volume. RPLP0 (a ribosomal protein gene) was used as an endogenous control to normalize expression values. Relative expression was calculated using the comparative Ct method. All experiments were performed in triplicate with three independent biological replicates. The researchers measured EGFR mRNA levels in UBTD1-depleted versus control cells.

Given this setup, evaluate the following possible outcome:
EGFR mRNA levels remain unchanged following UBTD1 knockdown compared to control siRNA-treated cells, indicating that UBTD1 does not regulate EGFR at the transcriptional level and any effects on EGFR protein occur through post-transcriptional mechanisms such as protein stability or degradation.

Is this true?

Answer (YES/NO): YES